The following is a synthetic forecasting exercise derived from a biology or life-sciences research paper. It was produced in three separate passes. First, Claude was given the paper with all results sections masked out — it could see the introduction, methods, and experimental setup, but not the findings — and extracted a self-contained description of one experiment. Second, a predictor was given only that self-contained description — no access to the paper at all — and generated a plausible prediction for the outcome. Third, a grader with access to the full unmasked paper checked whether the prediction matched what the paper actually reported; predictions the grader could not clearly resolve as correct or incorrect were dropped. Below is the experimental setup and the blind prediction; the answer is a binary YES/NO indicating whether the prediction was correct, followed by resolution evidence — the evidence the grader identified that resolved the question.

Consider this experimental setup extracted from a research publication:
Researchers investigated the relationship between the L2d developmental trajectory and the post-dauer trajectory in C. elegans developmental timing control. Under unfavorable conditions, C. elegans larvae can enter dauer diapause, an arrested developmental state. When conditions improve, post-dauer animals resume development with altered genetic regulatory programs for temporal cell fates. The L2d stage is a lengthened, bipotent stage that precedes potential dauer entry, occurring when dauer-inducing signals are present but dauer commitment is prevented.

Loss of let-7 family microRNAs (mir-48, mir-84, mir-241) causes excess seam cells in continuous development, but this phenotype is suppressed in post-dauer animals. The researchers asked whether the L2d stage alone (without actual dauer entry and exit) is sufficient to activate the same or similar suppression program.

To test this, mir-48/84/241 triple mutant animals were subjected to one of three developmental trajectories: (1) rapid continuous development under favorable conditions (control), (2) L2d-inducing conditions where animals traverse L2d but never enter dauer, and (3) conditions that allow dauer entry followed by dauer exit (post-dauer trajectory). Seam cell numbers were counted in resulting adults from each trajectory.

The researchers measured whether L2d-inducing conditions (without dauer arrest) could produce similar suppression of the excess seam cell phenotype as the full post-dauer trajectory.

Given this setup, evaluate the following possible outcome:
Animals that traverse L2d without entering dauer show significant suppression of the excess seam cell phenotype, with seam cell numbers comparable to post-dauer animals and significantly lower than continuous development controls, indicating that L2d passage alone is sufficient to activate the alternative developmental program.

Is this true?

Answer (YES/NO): NO